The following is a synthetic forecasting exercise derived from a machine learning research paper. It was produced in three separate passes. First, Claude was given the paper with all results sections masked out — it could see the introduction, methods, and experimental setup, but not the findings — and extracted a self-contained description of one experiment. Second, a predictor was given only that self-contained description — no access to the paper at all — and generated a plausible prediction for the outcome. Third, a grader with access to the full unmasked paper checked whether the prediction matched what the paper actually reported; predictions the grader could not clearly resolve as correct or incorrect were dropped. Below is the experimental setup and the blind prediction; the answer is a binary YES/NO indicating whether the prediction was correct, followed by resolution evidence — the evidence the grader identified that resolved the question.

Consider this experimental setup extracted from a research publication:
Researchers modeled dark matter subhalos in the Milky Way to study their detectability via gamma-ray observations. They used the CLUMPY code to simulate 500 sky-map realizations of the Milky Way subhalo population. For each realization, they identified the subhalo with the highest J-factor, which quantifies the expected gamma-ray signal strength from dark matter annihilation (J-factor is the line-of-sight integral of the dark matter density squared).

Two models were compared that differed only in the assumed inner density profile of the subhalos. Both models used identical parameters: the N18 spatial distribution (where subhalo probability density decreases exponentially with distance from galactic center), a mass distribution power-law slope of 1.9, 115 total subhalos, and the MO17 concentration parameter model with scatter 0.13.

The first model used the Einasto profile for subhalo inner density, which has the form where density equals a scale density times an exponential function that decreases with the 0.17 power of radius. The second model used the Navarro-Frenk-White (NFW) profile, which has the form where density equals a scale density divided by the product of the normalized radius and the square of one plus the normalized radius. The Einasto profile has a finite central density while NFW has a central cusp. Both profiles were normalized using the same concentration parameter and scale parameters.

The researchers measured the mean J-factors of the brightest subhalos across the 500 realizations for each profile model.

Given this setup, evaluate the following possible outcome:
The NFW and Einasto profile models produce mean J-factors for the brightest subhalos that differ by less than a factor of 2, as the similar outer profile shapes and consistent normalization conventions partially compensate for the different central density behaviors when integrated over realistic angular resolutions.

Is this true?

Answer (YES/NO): NO